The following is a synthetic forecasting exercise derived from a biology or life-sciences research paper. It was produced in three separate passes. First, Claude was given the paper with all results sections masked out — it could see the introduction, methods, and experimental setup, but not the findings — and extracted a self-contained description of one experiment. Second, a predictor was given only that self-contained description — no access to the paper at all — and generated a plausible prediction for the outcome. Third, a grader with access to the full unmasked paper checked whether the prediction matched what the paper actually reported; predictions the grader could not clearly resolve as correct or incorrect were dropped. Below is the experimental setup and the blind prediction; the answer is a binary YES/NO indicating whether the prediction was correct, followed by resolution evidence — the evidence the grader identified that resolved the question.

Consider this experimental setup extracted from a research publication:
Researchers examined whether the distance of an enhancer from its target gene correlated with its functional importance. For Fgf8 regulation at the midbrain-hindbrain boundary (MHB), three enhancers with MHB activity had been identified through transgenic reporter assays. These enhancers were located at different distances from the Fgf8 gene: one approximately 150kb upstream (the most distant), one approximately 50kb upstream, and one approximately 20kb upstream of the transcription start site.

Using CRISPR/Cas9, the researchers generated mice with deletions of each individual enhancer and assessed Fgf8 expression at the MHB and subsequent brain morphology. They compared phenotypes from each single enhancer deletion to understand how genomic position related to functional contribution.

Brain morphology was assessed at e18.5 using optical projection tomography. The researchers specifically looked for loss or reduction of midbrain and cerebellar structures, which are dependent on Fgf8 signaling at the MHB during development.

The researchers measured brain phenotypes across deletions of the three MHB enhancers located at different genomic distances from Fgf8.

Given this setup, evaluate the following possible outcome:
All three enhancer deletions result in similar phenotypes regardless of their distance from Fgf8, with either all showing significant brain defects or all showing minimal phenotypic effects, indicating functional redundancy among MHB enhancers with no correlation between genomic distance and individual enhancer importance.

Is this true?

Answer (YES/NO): NO